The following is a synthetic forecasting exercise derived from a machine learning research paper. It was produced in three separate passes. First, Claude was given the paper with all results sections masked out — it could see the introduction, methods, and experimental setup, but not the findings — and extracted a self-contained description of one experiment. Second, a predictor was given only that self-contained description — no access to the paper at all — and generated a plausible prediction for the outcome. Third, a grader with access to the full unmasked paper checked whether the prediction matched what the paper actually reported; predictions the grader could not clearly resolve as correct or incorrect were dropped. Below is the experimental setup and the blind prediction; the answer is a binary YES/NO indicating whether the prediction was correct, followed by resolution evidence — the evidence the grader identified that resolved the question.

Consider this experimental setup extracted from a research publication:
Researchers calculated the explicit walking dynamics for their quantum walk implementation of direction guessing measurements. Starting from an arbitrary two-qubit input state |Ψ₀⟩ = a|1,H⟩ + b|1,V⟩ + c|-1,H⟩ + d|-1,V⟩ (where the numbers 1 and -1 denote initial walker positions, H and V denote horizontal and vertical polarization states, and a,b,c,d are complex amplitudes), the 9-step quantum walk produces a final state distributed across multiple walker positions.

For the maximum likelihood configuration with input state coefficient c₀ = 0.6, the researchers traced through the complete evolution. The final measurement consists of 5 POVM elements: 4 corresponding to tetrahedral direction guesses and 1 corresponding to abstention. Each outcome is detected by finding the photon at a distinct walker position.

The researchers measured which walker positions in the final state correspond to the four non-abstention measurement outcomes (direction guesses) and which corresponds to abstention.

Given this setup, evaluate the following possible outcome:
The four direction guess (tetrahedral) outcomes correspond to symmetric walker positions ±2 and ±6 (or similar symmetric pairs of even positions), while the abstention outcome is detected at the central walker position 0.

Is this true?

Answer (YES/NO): NO